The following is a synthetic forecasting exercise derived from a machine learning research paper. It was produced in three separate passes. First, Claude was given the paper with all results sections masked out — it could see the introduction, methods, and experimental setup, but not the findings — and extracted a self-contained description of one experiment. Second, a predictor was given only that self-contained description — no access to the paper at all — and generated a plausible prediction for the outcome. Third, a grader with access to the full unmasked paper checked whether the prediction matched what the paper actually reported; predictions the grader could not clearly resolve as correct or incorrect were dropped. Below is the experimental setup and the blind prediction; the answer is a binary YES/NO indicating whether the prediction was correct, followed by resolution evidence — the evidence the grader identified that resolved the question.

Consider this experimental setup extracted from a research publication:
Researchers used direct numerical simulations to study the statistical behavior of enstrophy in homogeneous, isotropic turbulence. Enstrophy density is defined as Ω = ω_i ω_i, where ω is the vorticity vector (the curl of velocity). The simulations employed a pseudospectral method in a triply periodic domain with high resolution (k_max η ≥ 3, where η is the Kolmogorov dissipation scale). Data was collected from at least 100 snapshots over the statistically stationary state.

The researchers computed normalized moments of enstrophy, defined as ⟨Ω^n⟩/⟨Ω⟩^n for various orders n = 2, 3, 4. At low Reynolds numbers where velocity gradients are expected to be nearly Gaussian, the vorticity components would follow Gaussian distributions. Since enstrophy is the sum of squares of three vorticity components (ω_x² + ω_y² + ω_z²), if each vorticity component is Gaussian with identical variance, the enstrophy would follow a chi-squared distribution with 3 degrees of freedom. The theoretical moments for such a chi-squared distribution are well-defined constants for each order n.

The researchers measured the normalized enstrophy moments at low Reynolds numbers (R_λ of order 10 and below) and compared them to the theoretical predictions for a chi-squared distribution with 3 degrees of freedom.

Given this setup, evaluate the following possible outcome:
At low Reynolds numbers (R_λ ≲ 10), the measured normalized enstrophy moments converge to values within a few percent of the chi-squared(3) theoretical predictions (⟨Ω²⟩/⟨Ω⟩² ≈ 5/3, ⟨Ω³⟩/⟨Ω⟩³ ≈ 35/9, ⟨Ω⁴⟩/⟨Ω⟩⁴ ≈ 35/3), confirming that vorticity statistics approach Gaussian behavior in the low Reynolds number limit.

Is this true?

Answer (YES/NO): YES